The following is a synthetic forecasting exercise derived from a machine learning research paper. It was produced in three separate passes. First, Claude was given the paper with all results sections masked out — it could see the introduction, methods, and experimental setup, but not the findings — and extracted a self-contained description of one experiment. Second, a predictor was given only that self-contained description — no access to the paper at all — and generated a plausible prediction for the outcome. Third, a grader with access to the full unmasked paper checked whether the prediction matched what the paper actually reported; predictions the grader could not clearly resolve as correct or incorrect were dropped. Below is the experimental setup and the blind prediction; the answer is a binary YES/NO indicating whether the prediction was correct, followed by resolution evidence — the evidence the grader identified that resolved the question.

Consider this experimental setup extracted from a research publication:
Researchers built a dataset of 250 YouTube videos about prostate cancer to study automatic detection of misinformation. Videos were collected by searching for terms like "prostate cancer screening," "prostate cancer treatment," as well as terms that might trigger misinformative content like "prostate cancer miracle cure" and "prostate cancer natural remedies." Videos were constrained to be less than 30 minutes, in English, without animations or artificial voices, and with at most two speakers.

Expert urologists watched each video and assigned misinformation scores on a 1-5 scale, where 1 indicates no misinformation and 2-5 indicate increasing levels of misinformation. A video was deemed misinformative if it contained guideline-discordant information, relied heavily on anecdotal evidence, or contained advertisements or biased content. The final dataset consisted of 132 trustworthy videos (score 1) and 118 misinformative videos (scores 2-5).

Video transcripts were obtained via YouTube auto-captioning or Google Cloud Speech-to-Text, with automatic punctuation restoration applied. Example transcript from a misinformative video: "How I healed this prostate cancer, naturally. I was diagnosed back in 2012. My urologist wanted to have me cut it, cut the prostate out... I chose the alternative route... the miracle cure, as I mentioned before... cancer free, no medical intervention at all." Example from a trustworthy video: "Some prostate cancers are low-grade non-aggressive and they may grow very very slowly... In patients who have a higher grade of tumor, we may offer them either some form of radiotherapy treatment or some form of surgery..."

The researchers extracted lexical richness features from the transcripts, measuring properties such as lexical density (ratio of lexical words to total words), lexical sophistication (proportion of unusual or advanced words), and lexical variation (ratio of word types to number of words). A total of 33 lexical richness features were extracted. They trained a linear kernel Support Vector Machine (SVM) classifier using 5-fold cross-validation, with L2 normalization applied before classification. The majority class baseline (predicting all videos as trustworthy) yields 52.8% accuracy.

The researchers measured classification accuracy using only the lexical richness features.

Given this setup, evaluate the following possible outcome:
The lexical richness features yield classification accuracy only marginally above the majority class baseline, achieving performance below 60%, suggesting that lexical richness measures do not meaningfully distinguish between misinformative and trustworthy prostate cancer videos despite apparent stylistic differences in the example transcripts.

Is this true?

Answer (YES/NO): NO